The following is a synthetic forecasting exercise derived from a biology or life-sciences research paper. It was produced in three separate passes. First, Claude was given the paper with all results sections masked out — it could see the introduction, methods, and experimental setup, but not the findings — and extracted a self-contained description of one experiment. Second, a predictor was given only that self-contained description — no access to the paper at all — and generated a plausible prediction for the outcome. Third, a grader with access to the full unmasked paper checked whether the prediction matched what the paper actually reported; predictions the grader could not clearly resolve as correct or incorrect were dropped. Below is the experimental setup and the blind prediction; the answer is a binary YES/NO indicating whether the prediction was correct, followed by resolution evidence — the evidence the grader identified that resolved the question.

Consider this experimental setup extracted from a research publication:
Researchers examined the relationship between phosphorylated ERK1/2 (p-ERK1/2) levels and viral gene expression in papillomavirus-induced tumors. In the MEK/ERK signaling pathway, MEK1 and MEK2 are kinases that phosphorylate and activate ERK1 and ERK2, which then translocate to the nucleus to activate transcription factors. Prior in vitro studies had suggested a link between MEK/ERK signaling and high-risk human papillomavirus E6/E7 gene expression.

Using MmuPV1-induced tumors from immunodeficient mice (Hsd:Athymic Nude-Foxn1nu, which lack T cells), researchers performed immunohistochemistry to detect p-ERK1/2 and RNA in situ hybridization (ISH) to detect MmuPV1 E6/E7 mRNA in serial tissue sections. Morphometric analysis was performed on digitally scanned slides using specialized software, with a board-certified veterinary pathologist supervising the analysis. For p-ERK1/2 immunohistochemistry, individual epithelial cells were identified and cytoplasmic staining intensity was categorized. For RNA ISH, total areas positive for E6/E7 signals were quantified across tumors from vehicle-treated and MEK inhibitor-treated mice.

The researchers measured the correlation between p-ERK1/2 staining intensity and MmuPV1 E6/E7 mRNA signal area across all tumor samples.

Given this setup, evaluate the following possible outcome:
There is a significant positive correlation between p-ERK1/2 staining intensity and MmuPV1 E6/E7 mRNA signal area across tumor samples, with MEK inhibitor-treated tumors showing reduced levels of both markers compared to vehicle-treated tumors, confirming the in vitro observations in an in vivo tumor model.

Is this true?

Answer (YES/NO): YES